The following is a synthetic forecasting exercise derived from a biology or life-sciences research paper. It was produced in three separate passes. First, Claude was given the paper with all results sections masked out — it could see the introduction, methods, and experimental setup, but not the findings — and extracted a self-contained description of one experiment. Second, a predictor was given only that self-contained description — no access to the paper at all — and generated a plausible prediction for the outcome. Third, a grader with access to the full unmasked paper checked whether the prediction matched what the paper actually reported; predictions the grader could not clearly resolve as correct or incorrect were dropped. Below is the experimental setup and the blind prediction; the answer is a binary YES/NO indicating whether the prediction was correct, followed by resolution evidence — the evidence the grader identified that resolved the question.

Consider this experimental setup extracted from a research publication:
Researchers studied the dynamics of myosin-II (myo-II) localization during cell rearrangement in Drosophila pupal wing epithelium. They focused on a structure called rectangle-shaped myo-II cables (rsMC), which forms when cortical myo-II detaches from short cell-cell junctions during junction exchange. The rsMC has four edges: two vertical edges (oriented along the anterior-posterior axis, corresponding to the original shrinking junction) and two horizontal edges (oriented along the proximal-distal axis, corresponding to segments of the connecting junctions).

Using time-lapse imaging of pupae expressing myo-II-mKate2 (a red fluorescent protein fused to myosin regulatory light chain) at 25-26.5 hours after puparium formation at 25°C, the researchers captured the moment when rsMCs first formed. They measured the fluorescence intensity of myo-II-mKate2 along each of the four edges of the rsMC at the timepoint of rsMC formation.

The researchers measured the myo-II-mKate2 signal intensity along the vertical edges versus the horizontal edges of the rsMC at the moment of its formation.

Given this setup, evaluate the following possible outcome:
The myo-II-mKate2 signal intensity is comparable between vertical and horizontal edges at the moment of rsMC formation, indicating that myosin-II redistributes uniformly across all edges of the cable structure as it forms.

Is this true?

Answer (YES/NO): NO